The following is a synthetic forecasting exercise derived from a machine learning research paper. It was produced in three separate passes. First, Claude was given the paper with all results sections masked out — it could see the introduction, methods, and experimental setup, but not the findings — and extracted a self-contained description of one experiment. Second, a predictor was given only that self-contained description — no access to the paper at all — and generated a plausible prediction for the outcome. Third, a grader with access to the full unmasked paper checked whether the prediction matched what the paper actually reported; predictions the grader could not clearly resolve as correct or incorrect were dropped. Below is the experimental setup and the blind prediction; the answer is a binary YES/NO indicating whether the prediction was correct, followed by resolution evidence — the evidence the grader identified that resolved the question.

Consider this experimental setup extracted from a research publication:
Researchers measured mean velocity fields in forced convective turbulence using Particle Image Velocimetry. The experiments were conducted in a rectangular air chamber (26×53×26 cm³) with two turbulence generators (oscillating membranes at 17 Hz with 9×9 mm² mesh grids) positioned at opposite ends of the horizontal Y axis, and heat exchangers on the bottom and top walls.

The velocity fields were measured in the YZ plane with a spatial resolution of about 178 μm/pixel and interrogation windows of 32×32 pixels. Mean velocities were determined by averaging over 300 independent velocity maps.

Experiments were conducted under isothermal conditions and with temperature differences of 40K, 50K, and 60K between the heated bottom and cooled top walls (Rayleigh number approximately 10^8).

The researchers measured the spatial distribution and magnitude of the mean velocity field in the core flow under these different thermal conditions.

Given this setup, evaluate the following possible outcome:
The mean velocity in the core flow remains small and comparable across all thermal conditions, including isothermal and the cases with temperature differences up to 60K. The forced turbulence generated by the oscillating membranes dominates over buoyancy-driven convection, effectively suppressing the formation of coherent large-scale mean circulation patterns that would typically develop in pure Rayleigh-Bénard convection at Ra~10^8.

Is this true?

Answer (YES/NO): NO